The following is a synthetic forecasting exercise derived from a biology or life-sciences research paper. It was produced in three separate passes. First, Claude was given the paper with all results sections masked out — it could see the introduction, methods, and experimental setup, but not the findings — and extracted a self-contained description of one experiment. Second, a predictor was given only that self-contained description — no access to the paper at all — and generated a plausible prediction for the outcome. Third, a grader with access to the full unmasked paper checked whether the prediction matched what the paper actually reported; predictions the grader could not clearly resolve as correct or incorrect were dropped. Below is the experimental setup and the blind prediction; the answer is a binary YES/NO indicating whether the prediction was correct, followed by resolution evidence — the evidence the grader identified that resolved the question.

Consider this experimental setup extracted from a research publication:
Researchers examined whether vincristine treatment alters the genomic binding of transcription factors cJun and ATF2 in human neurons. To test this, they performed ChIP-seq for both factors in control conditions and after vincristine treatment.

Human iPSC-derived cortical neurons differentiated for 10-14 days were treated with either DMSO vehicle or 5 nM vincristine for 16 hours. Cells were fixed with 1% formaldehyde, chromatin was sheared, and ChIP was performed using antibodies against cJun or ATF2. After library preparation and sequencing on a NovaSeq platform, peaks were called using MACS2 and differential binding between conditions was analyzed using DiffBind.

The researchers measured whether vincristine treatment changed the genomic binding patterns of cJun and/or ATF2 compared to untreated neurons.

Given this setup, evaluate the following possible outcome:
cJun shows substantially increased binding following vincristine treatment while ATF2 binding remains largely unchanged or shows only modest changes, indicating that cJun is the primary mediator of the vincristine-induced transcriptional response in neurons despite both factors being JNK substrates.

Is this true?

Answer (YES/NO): NO